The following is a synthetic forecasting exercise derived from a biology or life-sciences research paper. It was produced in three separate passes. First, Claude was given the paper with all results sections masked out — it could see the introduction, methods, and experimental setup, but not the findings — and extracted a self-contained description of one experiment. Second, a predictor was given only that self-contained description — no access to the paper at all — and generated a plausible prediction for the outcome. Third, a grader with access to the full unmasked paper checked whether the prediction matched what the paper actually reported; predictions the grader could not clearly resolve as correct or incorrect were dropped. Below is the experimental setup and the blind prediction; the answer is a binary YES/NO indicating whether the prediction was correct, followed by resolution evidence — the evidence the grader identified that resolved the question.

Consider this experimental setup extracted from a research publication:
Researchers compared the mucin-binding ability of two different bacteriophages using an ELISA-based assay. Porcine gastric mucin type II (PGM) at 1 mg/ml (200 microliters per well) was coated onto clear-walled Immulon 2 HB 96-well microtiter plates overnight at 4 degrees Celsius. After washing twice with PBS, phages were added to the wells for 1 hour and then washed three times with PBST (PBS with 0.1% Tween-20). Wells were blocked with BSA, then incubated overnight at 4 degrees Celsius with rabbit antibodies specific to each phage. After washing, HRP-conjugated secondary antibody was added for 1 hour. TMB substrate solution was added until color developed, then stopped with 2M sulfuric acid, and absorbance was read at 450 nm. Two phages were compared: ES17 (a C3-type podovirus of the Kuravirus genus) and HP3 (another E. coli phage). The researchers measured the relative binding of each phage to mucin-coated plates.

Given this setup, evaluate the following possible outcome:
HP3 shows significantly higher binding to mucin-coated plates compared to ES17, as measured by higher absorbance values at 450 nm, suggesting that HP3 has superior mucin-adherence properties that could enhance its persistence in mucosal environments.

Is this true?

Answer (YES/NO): NO